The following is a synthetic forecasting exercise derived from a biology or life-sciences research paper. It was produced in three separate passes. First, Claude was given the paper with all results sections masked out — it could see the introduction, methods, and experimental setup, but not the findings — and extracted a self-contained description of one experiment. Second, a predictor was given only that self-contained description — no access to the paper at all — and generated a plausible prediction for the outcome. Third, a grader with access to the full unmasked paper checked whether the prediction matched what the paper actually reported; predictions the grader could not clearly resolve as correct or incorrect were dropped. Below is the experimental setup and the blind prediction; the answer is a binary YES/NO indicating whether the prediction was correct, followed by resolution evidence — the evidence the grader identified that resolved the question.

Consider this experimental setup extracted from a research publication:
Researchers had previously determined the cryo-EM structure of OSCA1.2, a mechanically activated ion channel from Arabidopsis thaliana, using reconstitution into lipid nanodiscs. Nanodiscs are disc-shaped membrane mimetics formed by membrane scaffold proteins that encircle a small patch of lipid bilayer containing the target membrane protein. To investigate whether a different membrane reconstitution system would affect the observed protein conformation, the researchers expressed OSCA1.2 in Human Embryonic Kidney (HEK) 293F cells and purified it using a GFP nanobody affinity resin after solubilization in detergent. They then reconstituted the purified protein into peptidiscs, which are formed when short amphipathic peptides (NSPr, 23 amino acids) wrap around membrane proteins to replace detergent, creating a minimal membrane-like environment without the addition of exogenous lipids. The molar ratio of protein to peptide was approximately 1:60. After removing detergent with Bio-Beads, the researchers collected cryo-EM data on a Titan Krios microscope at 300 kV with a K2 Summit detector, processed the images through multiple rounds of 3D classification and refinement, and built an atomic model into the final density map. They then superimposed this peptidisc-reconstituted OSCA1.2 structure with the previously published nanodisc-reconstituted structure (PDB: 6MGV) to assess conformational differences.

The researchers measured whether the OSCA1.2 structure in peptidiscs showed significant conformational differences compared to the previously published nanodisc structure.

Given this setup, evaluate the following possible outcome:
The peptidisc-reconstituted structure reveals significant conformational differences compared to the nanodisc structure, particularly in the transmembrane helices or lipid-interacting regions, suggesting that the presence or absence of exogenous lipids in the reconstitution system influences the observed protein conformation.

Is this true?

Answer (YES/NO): NO